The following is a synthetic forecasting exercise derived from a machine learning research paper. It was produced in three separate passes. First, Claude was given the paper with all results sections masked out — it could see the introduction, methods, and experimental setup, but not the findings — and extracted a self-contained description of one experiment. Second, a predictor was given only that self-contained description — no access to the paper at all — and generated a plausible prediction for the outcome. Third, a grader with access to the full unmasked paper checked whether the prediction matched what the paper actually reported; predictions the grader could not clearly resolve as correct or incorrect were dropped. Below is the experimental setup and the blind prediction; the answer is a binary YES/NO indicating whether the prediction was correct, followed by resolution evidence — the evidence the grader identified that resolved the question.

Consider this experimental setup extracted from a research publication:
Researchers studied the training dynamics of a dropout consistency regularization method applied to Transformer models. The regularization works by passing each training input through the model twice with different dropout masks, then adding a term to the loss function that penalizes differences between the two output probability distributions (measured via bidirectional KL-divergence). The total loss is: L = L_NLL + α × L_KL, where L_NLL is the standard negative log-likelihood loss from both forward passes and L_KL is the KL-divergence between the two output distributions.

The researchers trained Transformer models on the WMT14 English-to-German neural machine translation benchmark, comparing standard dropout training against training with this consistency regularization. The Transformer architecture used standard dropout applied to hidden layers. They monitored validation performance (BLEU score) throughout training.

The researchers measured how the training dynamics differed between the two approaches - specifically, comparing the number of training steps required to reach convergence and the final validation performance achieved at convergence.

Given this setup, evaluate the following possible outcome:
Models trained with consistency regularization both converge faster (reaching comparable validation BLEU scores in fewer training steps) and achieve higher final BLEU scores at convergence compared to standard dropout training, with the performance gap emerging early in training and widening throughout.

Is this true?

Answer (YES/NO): NO